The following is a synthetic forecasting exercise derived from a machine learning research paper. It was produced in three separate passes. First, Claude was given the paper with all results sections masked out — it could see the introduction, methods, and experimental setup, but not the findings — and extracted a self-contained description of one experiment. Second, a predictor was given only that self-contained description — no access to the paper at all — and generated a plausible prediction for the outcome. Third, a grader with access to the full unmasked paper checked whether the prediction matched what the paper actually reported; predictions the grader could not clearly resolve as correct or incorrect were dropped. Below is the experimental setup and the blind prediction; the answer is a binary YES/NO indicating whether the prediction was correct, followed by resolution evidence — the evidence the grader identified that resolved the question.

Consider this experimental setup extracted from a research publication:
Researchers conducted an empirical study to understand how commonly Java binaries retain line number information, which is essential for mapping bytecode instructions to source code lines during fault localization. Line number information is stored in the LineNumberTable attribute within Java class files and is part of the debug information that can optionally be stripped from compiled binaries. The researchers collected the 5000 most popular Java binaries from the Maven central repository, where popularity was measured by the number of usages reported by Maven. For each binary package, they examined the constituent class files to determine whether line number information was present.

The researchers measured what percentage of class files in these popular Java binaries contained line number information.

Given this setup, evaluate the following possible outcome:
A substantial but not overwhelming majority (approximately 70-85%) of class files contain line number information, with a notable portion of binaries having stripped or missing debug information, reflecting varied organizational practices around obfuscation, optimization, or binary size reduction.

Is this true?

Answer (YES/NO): NO